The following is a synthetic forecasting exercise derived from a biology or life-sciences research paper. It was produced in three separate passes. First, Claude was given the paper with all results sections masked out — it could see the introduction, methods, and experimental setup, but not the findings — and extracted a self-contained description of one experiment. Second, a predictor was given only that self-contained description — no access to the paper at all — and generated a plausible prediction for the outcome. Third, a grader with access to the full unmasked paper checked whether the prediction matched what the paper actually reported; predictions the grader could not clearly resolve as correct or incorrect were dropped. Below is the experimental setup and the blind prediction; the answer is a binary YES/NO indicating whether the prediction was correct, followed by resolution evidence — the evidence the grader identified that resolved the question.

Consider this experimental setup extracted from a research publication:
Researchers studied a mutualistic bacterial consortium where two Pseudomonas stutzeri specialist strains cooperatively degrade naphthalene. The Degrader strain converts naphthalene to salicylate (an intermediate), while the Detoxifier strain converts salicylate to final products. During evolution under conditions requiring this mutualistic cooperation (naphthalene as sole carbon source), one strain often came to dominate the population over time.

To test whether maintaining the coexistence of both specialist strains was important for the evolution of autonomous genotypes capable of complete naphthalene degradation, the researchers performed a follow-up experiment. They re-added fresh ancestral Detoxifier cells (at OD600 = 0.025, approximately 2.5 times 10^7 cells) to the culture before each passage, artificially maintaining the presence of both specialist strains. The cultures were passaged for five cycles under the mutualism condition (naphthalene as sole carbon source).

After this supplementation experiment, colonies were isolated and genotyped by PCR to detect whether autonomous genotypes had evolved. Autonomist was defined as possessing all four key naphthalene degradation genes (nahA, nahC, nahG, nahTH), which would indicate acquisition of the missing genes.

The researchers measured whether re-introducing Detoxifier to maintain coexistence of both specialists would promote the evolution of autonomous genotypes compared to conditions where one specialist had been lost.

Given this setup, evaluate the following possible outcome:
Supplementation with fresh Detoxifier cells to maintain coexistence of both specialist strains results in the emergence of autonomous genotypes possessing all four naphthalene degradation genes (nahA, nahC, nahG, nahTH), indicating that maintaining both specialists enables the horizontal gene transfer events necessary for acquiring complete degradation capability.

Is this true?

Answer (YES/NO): YES